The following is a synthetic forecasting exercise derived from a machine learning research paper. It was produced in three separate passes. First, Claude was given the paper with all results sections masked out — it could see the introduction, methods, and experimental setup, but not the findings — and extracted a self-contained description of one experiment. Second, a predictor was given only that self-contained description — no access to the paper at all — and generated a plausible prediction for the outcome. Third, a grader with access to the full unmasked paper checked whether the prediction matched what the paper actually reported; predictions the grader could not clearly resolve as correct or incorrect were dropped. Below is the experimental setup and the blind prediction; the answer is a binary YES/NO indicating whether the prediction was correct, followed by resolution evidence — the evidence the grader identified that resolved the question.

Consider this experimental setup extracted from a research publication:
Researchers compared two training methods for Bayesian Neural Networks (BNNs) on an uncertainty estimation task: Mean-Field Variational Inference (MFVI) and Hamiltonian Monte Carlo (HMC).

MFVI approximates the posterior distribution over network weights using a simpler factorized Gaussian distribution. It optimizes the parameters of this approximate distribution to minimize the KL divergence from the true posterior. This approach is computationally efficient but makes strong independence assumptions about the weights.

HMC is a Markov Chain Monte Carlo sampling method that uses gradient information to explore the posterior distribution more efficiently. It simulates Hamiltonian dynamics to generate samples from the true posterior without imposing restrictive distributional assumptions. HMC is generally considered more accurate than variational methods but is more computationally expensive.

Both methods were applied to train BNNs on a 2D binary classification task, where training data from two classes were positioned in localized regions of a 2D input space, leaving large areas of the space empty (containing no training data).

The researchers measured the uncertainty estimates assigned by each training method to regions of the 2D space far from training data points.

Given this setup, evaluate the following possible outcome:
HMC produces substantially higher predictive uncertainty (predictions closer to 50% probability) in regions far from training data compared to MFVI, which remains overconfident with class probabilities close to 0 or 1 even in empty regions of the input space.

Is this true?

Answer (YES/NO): NO